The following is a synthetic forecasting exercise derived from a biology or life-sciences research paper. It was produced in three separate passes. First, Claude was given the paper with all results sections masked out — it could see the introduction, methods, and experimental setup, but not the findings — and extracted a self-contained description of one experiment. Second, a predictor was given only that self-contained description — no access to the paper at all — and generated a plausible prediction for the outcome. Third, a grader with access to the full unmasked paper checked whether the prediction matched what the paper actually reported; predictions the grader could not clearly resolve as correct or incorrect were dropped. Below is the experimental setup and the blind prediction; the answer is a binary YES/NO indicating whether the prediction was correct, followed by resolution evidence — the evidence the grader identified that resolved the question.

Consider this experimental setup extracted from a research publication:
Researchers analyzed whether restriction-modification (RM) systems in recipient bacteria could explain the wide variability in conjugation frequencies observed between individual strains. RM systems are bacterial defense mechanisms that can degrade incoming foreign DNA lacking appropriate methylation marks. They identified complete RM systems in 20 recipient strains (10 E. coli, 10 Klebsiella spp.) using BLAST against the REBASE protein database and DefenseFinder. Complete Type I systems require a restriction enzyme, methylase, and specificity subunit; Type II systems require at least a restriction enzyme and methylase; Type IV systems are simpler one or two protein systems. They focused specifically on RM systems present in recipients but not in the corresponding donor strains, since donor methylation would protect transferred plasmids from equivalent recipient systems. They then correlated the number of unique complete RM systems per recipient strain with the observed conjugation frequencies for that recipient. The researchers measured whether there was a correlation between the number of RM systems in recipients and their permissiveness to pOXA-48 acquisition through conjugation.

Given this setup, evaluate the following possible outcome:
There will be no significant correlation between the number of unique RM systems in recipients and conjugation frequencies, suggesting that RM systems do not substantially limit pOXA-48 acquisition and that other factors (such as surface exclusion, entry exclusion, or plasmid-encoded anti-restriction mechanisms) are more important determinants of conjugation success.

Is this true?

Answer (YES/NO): YES